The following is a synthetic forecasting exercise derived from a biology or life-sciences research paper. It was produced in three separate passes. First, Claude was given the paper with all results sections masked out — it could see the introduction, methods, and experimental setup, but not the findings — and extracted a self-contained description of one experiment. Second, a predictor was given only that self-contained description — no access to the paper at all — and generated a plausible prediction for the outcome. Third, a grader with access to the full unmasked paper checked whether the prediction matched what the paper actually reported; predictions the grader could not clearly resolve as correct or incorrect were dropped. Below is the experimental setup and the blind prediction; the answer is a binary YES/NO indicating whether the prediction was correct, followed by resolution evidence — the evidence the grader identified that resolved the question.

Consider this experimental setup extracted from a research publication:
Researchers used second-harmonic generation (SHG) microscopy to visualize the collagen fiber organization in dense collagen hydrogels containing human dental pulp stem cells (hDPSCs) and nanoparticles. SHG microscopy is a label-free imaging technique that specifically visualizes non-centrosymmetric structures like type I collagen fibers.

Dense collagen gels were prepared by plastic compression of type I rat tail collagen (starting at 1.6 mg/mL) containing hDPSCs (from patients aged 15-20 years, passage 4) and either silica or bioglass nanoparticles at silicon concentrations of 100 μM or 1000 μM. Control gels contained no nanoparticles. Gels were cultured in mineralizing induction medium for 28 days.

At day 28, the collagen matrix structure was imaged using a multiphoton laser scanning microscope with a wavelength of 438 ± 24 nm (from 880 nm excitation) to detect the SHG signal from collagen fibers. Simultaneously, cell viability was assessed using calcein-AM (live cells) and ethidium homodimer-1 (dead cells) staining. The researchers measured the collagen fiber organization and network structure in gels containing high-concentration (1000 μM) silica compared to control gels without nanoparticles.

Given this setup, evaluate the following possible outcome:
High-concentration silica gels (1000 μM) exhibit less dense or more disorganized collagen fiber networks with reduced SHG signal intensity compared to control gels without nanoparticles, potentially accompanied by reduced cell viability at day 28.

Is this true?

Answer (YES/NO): NO